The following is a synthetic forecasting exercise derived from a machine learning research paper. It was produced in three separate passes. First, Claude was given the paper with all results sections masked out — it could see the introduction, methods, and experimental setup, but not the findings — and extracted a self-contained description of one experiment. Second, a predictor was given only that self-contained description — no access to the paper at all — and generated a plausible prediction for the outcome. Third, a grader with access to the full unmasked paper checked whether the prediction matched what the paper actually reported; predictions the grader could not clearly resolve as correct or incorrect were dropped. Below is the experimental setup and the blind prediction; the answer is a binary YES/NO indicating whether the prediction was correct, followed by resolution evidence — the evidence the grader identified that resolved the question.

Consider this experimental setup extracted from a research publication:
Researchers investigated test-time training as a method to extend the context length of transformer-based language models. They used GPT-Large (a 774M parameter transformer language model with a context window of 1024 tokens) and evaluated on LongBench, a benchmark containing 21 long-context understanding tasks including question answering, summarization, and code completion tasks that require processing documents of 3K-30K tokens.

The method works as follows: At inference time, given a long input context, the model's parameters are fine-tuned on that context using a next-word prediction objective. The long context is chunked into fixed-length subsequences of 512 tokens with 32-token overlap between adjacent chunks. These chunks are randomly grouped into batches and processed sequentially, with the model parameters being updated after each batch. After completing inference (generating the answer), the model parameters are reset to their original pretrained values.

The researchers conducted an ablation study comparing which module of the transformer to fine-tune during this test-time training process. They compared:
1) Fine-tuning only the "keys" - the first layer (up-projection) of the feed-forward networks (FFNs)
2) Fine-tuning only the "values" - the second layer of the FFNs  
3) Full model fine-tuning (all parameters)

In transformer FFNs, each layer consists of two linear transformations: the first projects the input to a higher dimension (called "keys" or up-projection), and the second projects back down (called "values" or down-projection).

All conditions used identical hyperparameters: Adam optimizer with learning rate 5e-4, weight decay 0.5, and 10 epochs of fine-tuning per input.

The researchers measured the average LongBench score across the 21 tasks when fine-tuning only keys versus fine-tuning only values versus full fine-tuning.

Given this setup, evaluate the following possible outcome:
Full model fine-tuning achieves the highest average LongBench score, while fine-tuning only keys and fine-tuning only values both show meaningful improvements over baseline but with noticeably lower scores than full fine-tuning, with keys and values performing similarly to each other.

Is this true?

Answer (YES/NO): NO